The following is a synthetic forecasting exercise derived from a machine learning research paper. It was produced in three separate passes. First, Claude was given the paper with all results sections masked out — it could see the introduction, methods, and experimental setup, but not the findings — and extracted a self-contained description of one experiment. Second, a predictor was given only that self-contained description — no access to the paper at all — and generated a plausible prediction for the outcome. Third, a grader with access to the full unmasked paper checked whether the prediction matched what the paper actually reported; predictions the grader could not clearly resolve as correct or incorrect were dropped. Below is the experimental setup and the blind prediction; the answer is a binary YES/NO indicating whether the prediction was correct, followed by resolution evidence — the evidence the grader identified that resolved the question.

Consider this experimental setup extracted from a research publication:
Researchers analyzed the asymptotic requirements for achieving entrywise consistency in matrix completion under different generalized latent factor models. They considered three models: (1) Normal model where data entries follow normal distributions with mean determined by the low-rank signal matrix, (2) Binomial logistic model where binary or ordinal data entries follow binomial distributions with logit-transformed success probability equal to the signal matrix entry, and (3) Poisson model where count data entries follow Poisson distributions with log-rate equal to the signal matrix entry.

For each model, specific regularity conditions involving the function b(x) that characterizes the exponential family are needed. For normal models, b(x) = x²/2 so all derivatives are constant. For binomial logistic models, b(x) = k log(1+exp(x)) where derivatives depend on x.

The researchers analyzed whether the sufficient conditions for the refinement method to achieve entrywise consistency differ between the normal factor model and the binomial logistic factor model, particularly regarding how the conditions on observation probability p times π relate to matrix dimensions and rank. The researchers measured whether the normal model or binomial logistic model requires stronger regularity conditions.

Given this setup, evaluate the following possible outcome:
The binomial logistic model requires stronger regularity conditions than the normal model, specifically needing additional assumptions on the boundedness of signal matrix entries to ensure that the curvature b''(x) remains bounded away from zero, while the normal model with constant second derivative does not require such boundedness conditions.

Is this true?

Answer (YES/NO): YES